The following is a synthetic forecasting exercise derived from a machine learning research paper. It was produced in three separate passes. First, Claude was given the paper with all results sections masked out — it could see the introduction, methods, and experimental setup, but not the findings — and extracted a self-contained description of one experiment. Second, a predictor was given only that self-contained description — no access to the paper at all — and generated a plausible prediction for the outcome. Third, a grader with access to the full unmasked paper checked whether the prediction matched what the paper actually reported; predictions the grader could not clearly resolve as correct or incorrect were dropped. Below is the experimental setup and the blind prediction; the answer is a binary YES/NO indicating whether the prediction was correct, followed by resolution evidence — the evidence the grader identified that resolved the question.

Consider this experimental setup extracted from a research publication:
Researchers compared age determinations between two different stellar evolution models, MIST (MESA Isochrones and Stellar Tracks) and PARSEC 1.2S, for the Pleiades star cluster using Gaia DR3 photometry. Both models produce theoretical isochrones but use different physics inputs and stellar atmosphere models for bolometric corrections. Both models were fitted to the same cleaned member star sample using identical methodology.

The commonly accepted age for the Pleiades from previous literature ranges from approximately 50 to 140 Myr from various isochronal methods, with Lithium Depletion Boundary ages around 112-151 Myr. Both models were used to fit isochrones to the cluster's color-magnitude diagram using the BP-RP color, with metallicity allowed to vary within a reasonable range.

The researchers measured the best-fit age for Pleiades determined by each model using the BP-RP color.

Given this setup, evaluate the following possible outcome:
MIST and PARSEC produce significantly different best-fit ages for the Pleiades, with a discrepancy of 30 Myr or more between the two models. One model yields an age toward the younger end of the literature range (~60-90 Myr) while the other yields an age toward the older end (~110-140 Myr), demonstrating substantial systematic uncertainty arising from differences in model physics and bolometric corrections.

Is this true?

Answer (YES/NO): NO